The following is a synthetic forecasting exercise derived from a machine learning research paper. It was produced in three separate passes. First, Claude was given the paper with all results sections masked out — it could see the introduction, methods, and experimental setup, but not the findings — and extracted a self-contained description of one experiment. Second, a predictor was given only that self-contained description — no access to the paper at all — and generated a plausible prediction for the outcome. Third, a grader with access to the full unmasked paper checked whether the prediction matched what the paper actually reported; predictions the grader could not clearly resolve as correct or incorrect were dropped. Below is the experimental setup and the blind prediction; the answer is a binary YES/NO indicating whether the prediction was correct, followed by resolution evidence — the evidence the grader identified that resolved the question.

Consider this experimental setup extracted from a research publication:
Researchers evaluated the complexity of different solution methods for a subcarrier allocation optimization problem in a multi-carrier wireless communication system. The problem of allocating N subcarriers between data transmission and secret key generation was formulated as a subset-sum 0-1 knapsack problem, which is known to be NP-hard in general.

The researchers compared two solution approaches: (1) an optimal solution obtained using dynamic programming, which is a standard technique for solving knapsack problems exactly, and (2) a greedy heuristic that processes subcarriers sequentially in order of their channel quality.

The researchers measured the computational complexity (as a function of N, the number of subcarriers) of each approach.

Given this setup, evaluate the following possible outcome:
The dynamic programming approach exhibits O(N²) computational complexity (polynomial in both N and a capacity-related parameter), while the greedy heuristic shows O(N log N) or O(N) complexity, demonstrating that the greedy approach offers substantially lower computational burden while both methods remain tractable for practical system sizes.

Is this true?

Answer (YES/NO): NO